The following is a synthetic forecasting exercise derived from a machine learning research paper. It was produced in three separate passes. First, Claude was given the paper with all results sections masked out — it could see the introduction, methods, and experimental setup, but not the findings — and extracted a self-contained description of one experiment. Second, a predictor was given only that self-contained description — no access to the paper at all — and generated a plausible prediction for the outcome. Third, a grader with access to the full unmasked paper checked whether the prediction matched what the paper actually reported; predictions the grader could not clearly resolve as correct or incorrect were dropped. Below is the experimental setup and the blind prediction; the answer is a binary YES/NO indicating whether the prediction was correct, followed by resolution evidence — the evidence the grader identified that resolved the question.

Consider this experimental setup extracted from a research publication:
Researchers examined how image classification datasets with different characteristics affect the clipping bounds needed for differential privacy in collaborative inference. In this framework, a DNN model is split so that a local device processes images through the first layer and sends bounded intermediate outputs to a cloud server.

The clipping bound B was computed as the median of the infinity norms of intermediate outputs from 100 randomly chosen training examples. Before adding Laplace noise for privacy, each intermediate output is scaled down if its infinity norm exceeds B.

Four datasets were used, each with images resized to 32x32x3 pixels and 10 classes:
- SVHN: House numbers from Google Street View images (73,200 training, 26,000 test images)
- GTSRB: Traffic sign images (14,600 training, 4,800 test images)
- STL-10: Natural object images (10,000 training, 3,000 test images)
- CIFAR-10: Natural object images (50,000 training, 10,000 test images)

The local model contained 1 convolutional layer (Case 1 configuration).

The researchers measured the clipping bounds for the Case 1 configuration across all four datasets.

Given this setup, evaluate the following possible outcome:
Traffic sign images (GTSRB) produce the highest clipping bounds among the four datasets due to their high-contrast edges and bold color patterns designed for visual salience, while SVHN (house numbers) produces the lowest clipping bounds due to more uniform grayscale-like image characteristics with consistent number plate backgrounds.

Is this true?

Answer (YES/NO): NO